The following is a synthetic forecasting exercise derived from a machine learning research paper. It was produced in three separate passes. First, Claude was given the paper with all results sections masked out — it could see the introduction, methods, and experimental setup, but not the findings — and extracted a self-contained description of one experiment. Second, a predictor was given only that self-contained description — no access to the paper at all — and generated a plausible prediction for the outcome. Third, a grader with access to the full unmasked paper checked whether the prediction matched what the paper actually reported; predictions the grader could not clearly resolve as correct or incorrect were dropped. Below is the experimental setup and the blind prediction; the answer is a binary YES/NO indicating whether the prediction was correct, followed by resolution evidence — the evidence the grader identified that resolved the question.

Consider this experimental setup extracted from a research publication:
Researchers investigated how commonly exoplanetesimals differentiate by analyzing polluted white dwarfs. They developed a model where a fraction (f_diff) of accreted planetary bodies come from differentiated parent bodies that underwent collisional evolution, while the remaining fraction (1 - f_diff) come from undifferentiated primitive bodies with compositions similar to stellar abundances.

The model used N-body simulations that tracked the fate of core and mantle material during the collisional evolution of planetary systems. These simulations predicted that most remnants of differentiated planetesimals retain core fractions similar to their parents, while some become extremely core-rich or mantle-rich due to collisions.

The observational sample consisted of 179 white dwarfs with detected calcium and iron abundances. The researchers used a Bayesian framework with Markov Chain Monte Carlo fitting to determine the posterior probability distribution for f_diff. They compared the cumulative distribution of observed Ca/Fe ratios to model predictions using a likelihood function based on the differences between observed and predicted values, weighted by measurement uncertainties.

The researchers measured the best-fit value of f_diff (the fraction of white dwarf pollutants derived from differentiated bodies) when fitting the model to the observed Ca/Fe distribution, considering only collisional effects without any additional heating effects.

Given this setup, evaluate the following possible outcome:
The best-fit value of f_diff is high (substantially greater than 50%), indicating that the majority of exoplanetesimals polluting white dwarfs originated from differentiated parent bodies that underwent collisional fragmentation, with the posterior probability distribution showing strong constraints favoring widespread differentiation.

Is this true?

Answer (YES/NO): YES